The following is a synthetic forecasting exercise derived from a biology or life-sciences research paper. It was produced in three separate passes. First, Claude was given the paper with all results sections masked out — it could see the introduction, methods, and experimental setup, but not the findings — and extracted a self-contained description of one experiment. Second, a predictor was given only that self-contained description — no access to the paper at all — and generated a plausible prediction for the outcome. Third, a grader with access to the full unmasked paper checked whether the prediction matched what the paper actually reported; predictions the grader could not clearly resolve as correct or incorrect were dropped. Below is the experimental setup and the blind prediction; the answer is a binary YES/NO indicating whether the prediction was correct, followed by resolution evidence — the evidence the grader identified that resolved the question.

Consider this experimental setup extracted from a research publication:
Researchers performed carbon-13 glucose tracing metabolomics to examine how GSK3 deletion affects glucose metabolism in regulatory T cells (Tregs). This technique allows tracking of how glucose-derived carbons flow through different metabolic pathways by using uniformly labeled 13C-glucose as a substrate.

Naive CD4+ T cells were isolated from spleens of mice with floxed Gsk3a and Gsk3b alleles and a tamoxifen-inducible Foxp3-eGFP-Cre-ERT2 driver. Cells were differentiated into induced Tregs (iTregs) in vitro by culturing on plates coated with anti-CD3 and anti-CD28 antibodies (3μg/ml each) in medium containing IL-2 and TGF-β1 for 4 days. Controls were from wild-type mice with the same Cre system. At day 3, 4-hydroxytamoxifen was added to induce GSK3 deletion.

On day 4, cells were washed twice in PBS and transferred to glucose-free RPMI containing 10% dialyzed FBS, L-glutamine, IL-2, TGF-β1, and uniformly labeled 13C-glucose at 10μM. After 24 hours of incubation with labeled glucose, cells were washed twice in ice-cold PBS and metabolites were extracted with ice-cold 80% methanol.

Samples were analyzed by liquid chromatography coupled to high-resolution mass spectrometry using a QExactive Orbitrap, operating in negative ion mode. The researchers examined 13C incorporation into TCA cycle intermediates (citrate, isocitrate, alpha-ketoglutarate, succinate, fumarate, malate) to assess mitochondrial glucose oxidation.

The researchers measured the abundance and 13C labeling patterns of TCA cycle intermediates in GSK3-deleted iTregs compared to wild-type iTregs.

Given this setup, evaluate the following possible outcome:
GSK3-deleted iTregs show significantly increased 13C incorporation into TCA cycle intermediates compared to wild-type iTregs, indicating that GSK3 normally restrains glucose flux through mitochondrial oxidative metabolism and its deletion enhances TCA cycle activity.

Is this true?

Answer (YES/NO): NO